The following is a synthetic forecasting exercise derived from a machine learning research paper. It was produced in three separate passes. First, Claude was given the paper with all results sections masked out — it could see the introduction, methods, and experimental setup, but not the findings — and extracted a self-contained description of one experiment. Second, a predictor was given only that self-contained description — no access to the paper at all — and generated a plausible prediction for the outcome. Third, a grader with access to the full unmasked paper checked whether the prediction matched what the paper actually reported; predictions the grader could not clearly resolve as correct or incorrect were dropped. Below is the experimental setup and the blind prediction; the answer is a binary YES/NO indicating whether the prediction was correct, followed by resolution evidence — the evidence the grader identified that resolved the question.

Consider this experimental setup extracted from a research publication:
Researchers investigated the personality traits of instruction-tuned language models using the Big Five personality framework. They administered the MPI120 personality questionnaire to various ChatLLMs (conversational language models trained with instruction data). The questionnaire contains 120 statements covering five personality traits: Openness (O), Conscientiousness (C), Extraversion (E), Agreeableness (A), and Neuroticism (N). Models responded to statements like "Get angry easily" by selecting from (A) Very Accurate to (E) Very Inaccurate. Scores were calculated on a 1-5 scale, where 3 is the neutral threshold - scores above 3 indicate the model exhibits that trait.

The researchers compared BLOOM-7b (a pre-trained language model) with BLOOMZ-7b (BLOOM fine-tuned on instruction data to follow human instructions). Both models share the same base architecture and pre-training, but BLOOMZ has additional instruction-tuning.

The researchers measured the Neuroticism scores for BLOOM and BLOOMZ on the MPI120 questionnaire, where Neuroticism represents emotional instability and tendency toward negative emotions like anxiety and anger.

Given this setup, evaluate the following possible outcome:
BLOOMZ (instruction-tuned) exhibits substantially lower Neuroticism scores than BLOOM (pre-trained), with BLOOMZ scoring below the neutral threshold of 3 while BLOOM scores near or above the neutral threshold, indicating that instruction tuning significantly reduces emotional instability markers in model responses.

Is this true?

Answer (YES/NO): YES